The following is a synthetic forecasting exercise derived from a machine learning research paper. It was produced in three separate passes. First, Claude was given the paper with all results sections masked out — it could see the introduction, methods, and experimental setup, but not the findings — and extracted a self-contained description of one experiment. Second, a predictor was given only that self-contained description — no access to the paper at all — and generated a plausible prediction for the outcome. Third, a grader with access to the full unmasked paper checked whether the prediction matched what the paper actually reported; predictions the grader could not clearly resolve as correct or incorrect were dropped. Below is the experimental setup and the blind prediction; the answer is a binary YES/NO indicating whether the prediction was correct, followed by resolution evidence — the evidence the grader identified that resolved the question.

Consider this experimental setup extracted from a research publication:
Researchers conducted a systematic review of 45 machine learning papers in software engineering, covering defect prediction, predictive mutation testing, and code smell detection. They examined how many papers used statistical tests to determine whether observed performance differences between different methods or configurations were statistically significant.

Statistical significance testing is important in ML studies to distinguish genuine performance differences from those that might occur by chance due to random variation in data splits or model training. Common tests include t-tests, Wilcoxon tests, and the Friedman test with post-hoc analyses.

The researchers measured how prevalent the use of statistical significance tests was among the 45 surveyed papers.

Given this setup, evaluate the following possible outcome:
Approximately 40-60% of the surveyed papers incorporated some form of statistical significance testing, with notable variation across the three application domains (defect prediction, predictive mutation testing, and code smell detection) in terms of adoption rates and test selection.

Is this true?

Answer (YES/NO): NO